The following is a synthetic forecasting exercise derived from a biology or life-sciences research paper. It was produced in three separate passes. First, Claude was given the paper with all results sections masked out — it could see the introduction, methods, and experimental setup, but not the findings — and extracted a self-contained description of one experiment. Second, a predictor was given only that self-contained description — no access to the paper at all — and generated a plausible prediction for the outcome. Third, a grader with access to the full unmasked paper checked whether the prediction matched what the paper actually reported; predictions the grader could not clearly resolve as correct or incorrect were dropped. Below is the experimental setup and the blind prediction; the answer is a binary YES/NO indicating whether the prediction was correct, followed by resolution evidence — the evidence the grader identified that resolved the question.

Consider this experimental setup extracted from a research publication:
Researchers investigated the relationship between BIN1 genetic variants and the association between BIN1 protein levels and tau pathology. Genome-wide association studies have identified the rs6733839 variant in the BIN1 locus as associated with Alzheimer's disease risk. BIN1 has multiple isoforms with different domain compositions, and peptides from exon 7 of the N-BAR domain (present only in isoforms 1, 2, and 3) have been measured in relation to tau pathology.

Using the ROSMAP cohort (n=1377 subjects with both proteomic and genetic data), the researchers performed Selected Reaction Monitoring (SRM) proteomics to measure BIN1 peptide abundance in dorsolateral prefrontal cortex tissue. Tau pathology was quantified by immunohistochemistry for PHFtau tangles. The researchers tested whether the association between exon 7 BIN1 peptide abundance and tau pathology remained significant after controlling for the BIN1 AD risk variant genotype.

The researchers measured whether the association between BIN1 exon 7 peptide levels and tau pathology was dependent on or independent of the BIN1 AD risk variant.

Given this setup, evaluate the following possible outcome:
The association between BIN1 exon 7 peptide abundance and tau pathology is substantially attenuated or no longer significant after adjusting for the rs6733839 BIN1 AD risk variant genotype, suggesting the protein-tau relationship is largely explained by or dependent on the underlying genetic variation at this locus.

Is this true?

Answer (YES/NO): NO